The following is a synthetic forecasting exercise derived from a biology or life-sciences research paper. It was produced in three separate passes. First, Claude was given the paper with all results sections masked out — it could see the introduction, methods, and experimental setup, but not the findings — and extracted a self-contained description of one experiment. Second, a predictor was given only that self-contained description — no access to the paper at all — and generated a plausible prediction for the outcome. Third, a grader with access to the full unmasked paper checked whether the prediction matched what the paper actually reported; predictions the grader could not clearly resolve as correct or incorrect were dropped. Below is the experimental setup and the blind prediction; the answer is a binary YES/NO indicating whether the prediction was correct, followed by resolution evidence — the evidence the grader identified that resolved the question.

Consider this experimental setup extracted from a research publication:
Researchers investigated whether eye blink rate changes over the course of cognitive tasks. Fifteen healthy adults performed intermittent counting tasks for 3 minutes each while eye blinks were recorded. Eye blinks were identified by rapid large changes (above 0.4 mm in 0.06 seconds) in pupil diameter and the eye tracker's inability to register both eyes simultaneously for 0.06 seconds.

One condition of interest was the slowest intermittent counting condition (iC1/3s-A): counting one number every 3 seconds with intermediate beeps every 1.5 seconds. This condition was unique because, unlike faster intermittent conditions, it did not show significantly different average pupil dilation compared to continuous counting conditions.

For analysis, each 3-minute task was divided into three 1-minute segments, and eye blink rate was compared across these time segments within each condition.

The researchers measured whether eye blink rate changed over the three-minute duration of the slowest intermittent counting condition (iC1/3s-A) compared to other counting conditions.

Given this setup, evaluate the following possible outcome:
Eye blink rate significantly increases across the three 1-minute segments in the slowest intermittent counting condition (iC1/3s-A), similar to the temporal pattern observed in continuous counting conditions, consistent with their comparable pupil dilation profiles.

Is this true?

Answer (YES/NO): NO